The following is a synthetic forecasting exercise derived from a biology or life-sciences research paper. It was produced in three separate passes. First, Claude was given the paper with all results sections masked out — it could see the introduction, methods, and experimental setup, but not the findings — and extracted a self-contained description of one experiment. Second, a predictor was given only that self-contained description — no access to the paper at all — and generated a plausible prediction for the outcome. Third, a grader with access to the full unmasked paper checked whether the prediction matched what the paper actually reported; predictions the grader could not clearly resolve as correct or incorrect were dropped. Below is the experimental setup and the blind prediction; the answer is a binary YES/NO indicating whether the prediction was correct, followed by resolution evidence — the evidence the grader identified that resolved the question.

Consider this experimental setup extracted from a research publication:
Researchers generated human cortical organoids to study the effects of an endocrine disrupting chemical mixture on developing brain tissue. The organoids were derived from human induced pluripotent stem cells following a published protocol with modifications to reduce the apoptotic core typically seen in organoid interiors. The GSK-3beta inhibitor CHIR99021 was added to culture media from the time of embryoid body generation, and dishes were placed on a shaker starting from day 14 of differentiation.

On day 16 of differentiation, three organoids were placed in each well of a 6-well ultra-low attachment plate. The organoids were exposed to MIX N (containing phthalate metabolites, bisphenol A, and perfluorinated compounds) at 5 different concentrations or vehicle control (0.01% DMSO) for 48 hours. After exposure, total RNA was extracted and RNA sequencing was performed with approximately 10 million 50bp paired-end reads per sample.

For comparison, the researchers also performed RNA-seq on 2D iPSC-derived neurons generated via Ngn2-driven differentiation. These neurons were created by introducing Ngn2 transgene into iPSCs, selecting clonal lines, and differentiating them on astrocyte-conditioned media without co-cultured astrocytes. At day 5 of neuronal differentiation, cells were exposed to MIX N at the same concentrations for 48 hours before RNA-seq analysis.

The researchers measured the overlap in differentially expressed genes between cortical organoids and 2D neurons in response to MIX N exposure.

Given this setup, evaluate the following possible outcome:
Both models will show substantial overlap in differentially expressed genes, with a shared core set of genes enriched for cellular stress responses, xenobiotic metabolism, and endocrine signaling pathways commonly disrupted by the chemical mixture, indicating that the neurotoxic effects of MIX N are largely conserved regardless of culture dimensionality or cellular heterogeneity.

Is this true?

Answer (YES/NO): NO